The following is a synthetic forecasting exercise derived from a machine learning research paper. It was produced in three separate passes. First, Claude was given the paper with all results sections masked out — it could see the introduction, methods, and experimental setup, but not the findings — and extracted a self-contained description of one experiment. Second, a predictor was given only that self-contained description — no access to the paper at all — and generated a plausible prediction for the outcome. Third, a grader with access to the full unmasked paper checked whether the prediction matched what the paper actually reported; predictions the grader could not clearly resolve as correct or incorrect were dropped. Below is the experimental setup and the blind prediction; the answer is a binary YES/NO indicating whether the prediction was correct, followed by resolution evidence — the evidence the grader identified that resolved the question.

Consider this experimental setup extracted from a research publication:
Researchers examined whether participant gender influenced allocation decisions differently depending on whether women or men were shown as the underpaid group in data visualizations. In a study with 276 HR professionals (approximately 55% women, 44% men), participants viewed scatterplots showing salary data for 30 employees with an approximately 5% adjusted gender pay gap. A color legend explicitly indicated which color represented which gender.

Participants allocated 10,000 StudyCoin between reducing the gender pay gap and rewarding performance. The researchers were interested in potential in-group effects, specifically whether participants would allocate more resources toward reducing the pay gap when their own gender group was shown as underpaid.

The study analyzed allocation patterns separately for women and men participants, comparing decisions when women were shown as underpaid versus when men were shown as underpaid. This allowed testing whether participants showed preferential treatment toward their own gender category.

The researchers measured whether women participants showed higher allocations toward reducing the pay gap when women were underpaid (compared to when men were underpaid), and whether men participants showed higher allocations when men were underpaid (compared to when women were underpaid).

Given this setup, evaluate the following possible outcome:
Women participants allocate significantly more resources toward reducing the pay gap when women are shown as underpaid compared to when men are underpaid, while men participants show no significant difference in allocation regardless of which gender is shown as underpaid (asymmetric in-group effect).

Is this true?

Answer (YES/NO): NO